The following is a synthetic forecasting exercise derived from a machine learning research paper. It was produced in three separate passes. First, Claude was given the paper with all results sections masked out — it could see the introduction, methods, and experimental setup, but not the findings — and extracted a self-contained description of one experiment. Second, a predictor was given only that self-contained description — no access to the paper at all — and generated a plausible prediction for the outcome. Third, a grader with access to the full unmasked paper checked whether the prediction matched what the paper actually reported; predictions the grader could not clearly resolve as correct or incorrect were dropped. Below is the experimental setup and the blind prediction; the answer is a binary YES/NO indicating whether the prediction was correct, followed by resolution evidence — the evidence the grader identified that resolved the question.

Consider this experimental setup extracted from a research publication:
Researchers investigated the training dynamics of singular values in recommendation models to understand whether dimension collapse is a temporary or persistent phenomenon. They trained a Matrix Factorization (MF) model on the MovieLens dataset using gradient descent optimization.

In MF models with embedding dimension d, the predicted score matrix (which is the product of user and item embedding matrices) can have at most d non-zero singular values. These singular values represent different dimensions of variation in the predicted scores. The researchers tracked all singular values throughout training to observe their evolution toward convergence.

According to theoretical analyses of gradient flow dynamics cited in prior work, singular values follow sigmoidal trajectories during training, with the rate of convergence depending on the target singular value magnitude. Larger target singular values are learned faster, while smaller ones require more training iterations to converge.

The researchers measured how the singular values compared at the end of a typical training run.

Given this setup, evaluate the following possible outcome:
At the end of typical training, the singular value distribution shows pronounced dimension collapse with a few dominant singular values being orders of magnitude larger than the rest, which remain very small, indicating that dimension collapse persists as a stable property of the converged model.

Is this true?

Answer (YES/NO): NO